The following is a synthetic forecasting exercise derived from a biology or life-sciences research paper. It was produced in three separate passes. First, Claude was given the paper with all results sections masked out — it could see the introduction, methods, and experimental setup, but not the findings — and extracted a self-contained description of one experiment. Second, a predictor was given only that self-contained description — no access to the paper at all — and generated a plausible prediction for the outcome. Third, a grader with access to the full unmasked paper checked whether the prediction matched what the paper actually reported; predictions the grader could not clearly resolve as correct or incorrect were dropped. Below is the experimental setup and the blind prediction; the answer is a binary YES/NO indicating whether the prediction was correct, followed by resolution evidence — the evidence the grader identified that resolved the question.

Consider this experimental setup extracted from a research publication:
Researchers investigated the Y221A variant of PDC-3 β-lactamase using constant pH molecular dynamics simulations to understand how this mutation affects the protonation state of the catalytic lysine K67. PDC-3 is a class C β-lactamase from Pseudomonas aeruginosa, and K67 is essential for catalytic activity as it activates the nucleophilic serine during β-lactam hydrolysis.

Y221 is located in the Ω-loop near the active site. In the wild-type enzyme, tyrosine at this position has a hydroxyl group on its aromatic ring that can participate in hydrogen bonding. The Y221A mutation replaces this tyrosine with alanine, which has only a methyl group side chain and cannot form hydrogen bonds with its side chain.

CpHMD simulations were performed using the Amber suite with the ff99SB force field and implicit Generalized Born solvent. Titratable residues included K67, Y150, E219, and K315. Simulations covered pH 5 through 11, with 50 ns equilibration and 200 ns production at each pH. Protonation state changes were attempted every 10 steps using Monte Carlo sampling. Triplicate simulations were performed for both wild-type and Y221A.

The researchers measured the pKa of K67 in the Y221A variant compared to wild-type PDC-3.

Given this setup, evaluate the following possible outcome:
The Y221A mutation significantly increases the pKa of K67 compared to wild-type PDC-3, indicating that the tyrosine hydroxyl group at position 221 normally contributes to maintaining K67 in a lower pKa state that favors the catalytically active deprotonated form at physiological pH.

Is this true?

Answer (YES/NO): NO